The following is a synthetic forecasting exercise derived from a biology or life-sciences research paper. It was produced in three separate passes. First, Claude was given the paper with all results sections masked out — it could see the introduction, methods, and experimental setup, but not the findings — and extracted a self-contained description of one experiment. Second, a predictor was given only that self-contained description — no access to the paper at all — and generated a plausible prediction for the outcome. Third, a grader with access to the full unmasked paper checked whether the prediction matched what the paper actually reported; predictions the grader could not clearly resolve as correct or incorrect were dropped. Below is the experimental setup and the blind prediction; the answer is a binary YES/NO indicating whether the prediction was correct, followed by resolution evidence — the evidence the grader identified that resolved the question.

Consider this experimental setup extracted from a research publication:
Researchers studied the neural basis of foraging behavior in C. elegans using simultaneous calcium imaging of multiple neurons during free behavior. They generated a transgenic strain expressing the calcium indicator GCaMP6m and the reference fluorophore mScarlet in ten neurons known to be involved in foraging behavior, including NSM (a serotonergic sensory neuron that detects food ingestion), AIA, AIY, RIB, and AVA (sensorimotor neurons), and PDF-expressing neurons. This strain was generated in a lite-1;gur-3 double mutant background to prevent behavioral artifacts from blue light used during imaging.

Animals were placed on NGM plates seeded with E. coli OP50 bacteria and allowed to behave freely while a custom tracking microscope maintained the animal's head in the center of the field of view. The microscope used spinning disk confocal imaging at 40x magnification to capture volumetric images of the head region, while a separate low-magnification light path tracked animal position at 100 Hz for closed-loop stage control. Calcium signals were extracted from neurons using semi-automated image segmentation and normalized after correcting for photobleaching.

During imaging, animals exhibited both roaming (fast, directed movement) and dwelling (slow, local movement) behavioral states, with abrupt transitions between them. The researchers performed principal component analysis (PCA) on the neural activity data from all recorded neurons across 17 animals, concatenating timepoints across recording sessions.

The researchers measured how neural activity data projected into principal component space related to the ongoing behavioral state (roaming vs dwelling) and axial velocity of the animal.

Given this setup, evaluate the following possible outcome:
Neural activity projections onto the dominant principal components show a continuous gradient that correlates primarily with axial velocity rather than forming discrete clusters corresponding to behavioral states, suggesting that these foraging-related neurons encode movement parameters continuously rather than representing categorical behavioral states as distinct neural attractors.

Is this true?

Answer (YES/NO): NO